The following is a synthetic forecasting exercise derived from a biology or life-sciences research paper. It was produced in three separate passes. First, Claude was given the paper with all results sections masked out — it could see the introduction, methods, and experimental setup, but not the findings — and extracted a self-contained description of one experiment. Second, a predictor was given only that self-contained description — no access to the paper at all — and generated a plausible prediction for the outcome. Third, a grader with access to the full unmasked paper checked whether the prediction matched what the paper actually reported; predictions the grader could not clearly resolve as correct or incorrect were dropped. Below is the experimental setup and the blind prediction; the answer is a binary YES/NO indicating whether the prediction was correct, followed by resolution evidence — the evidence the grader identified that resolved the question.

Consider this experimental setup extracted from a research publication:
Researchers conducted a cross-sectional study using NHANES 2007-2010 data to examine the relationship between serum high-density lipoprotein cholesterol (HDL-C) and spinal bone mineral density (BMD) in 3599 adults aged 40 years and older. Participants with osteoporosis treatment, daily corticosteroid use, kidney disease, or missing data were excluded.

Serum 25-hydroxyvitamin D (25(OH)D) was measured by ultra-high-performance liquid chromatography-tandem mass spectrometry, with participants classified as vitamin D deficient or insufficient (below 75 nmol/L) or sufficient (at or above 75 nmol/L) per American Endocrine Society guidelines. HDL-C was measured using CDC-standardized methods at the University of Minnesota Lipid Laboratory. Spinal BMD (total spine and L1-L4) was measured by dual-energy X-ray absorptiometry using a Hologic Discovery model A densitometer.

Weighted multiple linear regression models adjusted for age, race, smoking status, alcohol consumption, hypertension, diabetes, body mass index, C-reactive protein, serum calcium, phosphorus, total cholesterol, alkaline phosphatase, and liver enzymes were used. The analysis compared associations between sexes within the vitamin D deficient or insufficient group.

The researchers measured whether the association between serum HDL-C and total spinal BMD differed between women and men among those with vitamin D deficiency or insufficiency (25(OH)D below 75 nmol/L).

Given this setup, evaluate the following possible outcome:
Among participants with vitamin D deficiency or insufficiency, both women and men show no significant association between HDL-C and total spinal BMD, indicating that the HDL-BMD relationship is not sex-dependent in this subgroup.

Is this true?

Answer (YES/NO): NO